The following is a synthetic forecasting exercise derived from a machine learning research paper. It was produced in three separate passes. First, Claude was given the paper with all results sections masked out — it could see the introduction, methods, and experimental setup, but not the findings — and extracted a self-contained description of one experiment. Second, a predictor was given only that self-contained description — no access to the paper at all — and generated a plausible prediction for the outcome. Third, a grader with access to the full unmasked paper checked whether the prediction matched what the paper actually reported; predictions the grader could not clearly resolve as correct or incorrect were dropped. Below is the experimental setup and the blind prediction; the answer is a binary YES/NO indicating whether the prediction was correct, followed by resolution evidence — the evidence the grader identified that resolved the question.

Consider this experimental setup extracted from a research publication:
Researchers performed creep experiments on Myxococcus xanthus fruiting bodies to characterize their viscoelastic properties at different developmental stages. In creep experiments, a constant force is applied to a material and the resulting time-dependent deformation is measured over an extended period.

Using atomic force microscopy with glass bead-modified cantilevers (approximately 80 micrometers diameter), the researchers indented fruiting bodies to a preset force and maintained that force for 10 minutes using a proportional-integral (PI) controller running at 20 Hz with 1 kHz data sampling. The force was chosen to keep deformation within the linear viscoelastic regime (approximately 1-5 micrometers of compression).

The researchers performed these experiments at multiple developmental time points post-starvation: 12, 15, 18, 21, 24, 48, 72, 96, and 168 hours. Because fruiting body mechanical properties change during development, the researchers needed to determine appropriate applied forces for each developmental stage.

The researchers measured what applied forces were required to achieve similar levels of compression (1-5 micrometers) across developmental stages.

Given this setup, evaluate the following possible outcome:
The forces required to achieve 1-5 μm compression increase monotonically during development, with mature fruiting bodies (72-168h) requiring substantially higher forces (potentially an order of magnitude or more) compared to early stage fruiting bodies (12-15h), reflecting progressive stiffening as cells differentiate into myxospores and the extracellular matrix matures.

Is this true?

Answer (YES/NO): NO